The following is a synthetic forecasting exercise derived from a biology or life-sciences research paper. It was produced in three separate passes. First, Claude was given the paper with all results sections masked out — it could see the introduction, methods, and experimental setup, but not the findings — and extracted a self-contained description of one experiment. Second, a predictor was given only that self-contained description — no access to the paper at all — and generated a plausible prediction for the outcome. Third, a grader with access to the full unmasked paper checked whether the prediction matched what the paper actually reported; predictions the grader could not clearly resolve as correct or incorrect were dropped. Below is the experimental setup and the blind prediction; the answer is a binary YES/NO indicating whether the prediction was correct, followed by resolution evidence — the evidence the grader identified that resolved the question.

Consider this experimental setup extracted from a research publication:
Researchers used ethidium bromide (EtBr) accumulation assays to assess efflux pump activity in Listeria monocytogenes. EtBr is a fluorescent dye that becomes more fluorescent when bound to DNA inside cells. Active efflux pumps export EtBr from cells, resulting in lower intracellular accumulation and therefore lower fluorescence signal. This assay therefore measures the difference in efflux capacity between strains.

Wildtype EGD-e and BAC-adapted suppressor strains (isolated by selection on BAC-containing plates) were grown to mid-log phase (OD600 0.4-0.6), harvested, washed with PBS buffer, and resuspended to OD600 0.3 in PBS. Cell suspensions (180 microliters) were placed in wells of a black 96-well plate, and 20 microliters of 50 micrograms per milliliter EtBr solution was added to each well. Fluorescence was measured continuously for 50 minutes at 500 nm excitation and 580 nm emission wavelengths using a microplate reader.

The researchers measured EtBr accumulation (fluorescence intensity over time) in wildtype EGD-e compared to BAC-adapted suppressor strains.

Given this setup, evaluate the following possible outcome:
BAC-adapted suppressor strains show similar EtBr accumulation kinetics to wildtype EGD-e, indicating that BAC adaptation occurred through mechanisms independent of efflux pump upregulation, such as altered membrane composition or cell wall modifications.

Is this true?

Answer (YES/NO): NO